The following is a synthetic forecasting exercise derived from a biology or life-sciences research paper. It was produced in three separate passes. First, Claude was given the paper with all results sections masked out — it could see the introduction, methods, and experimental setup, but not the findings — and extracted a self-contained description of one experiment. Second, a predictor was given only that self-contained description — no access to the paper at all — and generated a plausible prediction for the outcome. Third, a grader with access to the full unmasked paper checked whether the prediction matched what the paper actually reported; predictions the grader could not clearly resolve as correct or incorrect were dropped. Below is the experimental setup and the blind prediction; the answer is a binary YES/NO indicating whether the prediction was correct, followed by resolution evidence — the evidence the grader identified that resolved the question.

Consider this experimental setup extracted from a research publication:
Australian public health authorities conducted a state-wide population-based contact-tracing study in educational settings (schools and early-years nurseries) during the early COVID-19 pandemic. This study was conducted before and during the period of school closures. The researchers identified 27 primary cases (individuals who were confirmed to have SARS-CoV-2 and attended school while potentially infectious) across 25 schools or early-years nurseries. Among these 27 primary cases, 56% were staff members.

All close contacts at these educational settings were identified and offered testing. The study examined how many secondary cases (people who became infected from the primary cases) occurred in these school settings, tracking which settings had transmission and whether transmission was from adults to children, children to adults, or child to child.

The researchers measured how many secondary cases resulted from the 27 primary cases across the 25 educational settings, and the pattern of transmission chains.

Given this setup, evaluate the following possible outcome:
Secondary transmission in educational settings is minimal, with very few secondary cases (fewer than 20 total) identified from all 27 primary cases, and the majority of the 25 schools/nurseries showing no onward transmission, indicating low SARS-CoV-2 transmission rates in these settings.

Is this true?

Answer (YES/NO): YES